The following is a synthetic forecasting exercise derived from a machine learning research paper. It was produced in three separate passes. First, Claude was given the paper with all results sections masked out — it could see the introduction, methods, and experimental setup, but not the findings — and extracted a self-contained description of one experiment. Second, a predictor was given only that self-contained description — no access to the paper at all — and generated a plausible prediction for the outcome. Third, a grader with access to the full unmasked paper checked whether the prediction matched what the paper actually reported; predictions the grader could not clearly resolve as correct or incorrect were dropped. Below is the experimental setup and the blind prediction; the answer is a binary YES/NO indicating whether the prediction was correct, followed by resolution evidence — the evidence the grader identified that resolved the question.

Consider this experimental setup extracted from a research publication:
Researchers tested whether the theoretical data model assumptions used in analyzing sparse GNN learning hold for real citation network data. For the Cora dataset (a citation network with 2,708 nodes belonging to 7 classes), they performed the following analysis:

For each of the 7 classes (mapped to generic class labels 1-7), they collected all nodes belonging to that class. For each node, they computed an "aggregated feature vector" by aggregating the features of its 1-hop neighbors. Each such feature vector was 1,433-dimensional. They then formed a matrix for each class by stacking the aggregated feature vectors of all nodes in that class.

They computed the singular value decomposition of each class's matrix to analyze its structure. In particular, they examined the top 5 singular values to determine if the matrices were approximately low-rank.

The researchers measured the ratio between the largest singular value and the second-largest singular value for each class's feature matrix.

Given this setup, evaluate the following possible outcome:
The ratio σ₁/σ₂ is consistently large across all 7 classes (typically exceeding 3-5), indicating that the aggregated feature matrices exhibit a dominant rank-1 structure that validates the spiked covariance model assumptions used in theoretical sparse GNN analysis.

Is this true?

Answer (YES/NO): YES